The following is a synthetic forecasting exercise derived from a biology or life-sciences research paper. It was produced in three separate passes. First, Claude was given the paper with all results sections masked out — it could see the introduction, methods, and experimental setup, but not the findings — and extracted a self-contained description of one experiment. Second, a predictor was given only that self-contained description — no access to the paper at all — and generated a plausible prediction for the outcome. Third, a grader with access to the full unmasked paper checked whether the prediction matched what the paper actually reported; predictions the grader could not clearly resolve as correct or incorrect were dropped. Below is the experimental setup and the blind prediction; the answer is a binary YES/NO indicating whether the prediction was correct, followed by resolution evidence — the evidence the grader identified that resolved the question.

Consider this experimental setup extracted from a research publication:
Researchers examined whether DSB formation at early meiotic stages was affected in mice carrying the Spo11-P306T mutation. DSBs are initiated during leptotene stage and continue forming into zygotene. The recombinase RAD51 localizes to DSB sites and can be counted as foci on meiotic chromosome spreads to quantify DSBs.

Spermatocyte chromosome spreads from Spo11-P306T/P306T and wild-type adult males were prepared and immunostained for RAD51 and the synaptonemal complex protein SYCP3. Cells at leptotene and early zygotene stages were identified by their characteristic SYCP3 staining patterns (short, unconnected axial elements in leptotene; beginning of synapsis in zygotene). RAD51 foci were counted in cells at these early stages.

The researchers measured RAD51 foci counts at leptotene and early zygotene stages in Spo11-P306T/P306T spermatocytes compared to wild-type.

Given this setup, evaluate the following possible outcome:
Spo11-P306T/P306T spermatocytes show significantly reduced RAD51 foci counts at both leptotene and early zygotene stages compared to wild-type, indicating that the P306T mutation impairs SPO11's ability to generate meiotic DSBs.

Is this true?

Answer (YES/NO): NO